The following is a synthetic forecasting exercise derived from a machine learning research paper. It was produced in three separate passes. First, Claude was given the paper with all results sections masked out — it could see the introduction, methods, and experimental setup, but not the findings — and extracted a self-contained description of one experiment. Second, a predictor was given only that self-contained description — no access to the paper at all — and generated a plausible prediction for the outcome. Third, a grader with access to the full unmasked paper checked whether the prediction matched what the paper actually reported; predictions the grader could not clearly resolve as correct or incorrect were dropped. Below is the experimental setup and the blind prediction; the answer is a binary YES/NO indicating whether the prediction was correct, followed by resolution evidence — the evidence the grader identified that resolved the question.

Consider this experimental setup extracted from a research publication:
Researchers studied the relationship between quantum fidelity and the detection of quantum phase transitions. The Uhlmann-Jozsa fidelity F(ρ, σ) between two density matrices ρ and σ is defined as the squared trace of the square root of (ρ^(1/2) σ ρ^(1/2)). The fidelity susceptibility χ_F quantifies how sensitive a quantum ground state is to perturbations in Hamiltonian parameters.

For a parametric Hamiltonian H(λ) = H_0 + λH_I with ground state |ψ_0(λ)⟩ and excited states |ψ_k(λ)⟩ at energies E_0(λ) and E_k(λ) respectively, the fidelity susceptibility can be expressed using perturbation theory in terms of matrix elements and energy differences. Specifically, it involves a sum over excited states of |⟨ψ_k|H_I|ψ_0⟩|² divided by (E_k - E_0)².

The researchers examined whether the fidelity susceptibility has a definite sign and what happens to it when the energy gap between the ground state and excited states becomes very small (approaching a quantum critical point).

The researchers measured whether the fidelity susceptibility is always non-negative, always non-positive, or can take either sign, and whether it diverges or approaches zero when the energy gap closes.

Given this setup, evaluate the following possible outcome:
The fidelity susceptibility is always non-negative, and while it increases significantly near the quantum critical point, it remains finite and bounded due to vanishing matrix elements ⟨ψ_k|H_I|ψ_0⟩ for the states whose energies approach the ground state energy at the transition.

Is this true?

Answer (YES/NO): NO